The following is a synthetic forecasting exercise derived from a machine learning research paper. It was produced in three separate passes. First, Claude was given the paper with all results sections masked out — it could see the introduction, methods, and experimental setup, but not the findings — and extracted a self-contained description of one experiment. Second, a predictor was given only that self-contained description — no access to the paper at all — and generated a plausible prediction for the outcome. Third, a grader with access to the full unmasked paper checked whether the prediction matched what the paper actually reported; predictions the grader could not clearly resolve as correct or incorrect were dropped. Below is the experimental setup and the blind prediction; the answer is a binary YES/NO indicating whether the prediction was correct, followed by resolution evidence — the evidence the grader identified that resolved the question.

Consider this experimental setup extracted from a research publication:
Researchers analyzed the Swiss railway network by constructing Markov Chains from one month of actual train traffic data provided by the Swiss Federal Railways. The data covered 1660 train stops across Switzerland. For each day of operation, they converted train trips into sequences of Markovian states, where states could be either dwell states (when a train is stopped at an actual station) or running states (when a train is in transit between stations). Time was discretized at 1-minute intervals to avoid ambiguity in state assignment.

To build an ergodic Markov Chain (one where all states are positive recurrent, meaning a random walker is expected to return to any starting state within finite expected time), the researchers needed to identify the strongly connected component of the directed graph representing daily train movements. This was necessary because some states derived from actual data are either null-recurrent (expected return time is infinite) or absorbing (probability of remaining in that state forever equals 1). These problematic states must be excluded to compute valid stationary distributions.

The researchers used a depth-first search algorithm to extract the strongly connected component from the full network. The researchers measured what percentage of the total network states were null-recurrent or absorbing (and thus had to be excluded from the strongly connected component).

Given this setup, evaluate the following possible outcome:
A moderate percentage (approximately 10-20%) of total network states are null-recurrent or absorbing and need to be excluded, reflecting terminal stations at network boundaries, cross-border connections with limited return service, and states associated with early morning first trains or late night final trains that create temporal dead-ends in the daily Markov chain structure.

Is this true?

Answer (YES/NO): NO